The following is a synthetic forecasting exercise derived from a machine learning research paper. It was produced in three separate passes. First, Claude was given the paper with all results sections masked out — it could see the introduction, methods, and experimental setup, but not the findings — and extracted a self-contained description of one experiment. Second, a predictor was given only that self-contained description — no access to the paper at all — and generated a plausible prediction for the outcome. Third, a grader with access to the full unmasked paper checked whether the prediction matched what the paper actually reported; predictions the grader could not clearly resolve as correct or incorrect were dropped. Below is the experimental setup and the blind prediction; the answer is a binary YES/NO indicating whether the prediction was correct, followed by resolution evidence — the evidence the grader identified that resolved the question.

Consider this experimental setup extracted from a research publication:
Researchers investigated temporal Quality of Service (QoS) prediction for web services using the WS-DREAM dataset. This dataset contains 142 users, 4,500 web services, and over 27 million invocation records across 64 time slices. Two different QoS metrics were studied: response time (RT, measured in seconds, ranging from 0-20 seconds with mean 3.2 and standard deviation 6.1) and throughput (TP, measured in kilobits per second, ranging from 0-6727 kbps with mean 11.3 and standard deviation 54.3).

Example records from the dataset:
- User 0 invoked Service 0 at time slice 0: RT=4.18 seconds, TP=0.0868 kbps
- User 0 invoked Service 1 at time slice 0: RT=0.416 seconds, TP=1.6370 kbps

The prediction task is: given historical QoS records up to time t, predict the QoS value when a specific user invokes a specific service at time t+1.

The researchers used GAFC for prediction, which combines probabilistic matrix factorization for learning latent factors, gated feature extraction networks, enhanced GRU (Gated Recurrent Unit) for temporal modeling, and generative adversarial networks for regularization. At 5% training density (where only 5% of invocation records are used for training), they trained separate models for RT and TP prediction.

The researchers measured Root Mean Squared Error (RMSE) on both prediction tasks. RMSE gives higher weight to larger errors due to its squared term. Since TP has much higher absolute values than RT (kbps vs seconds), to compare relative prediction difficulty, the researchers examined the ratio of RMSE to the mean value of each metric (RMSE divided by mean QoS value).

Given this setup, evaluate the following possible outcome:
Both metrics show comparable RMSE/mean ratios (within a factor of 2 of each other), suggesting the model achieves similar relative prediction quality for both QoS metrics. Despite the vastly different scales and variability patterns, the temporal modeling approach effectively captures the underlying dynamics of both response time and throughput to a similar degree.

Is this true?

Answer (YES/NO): NO